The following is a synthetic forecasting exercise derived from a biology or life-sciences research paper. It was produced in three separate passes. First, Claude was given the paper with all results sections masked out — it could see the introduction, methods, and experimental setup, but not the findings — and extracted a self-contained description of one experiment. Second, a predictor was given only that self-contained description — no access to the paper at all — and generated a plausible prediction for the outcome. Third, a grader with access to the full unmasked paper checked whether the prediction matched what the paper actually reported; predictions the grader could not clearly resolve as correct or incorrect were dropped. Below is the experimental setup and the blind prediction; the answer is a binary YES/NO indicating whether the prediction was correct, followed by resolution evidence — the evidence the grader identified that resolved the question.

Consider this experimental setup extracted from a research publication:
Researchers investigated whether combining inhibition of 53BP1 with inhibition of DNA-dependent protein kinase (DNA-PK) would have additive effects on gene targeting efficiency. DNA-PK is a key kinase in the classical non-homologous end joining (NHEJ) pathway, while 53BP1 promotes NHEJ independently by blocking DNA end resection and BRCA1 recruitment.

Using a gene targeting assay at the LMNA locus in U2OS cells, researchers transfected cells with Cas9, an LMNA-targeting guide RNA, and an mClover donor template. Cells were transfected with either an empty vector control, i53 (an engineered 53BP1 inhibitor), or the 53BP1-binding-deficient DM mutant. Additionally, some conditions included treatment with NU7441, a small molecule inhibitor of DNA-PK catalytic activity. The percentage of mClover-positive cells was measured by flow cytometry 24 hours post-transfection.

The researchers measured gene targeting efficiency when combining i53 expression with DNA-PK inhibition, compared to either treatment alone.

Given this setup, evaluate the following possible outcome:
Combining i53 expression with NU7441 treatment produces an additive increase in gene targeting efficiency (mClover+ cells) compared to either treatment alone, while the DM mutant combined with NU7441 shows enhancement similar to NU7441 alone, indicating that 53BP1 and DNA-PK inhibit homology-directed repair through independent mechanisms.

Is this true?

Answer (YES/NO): YES